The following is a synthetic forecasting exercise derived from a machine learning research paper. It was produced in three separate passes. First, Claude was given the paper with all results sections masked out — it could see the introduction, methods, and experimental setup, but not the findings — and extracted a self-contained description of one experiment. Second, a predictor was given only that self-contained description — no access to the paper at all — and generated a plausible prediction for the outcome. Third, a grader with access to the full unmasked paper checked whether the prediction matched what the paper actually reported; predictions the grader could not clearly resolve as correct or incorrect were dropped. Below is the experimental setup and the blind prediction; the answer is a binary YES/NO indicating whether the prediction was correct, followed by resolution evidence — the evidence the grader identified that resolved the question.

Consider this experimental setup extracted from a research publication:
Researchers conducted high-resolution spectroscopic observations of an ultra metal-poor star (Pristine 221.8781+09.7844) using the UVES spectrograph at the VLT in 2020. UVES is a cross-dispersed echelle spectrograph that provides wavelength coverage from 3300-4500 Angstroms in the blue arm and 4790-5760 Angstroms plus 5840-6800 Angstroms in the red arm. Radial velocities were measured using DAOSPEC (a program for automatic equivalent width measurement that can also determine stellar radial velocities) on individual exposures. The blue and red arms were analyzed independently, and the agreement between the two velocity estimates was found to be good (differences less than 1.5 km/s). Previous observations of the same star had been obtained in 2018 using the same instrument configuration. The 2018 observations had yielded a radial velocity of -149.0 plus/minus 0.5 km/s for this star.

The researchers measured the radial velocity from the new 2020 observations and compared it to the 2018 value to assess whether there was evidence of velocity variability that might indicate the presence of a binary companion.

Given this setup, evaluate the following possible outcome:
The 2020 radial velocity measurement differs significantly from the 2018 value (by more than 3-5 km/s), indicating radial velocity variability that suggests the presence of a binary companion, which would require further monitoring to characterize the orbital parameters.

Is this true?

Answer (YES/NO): NO